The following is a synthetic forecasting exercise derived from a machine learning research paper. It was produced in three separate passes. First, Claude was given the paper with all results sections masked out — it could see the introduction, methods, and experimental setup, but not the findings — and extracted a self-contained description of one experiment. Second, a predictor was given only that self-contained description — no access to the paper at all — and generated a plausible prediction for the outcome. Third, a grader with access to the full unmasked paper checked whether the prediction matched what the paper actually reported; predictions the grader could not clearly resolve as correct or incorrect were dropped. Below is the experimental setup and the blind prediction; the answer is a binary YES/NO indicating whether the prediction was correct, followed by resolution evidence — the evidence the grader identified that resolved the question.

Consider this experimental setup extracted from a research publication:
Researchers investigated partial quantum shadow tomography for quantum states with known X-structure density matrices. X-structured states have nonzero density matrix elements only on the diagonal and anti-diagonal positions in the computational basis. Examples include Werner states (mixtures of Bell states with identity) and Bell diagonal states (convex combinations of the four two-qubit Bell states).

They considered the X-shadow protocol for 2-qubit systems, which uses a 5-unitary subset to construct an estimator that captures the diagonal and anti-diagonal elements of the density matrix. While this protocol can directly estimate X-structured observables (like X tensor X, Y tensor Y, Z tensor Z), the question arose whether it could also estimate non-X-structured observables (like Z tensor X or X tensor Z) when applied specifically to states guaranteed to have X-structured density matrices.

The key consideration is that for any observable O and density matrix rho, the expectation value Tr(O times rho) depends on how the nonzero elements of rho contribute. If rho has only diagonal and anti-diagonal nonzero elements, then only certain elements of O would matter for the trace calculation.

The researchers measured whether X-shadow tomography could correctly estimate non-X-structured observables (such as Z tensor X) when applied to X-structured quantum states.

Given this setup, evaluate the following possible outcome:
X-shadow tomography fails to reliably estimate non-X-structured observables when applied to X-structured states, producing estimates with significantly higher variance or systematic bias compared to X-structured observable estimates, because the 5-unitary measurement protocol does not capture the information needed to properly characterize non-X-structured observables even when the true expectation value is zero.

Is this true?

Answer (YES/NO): NO